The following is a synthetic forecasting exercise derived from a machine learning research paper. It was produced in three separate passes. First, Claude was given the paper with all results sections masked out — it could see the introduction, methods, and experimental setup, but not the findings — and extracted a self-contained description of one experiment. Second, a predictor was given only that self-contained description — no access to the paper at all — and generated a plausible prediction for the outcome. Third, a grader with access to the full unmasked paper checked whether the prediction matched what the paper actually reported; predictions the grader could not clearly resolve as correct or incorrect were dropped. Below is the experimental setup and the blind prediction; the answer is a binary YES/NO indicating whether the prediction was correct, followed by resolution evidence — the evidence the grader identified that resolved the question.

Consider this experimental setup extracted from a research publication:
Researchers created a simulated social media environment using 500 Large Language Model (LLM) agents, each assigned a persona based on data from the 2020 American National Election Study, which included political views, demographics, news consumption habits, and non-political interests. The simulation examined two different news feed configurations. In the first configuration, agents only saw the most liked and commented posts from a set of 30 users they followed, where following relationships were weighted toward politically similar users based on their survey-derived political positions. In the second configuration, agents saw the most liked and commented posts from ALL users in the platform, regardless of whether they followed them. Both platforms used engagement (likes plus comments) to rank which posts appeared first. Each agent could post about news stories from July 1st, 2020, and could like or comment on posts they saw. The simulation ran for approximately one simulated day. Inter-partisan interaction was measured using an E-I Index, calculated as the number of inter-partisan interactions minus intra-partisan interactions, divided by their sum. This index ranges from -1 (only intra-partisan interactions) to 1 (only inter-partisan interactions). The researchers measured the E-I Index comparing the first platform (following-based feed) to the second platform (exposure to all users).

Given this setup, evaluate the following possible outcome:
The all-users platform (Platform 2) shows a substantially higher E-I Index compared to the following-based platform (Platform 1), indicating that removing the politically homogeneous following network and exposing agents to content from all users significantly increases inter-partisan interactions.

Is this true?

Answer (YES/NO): YES